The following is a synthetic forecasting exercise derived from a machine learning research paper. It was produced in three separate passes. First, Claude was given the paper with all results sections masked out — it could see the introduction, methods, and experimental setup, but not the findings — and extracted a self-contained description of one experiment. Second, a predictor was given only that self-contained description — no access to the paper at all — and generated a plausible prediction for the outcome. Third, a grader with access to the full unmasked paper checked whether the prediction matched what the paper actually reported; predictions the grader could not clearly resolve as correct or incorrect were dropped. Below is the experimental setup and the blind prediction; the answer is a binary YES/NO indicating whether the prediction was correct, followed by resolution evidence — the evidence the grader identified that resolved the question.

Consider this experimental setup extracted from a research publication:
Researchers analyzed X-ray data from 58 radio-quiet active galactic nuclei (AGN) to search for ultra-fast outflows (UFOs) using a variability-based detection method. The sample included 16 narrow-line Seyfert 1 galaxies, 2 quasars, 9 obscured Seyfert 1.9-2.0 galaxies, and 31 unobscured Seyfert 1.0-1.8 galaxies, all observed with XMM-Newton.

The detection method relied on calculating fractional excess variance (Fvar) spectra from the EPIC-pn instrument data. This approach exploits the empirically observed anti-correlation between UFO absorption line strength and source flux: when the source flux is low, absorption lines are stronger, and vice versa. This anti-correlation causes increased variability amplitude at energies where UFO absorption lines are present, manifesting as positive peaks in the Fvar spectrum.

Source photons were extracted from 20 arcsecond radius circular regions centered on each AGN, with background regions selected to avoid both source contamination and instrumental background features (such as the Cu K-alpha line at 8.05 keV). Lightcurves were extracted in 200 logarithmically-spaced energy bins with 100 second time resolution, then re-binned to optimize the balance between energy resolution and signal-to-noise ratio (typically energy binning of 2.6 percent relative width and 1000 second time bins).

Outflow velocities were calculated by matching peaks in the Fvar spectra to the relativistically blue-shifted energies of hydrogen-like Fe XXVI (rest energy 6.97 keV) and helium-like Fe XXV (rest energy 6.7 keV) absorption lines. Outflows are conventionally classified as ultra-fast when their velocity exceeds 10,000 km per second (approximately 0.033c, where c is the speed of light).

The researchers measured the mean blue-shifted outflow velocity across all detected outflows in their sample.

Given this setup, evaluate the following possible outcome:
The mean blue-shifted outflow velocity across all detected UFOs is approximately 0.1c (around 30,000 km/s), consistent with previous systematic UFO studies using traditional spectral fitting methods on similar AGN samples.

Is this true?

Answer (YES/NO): NO